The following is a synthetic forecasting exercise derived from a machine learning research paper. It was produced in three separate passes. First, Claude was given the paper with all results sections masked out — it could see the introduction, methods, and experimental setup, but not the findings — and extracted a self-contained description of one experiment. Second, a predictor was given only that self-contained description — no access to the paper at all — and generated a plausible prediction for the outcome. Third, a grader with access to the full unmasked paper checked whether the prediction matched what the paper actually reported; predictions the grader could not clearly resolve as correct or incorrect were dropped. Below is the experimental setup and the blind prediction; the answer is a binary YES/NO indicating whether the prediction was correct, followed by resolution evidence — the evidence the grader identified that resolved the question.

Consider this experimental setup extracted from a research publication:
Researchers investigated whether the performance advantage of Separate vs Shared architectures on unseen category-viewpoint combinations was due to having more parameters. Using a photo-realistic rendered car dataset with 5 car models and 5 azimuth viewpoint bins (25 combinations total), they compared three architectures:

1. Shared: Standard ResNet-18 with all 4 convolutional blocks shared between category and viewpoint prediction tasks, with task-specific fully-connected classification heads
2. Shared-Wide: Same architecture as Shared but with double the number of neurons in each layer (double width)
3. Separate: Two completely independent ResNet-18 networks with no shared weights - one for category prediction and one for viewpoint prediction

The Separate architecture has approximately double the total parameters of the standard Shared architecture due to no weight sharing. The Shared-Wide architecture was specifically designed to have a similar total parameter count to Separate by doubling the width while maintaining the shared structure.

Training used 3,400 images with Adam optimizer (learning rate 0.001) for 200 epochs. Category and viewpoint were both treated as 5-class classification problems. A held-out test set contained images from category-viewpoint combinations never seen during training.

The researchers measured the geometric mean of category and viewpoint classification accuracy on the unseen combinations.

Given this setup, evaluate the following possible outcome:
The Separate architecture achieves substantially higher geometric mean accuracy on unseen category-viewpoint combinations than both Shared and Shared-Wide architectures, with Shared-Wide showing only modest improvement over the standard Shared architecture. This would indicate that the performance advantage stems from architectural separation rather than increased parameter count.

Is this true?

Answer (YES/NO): YES